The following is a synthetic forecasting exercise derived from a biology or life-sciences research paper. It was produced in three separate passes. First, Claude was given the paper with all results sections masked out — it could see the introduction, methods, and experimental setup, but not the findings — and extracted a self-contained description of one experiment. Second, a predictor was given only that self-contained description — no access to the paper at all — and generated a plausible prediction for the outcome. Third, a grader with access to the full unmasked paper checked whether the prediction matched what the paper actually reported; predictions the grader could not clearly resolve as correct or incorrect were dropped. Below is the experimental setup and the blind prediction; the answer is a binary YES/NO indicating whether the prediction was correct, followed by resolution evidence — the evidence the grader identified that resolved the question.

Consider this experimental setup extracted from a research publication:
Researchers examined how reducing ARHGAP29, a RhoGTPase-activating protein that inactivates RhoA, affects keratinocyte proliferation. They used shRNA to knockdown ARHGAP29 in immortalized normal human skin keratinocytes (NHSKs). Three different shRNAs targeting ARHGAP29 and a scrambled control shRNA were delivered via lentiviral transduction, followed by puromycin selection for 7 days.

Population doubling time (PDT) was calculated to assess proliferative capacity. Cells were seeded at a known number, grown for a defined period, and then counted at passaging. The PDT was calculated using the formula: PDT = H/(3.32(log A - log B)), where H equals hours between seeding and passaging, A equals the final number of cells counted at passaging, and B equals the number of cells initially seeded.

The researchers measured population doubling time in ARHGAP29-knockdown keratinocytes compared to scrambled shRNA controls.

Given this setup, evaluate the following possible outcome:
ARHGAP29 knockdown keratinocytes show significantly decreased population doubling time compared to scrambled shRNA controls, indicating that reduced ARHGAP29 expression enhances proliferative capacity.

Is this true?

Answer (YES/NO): NO